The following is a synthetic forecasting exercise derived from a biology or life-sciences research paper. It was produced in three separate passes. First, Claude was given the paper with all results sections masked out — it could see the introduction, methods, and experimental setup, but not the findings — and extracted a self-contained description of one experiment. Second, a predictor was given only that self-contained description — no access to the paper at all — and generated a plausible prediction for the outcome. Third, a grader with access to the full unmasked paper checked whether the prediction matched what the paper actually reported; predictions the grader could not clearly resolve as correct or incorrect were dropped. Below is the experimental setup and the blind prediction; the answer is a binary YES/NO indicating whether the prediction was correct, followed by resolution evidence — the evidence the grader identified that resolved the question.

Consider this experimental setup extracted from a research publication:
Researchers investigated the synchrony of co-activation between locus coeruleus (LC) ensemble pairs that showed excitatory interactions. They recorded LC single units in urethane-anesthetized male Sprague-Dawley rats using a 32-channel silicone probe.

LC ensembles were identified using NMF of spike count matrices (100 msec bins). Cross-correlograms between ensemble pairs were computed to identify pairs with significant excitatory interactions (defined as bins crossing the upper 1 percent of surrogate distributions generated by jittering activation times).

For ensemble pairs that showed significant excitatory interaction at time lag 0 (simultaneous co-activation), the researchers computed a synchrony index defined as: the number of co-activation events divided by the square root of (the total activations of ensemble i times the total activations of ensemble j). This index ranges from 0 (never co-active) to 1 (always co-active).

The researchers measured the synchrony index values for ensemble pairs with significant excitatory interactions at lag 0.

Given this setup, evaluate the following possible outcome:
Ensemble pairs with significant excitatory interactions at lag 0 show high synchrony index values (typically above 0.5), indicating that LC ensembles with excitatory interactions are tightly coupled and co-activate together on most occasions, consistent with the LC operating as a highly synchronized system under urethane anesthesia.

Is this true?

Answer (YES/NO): NO